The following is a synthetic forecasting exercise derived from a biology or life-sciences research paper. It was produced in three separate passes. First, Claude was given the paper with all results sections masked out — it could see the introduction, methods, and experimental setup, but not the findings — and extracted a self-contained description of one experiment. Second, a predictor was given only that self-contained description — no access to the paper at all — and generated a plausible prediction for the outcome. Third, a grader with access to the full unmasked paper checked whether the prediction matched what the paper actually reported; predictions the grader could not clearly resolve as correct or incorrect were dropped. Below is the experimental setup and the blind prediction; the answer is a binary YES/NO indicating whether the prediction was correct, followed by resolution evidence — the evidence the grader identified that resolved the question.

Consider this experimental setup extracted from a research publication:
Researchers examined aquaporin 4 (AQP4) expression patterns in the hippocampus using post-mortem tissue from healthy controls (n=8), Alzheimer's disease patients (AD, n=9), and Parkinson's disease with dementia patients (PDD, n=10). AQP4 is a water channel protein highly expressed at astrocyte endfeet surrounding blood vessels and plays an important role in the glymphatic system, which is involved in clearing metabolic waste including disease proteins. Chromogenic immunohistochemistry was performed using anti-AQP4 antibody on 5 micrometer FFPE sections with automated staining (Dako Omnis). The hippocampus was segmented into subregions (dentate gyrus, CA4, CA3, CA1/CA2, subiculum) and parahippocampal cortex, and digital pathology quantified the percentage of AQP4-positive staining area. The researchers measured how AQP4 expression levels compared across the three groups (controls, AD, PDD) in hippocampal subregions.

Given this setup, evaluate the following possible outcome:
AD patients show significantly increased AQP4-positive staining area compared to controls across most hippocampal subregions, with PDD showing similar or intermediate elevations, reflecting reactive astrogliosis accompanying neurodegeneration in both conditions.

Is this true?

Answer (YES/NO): NO